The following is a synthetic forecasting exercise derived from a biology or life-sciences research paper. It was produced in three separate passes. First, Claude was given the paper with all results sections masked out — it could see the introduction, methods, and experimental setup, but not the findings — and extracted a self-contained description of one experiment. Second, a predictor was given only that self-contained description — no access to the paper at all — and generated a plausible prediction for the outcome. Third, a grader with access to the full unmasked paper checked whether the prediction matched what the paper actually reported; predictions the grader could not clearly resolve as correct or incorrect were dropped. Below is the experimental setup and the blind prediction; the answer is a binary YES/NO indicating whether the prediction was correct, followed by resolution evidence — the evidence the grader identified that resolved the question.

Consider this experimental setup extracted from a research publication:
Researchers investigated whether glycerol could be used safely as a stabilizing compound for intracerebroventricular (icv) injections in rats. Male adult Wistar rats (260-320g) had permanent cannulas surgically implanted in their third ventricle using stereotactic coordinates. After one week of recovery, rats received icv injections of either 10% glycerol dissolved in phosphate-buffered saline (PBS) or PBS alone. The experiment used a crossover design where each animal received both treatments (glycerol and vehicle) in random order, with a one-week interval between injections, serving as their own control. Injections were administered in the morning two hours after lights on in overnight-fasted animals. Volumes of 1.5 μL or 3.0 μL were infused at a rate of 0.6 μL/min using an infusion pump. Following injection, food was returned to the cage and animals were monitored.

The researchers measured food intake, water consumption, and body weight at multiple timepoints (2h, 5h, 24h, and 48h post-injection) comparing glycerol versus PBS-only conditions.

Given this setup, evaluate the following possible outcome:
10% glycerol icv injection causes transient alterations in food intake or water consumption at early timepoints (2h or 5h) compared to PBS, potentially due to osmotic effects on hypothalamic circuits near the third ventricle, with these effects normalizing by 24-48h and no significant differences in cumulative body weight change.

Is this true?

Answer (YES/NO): NO